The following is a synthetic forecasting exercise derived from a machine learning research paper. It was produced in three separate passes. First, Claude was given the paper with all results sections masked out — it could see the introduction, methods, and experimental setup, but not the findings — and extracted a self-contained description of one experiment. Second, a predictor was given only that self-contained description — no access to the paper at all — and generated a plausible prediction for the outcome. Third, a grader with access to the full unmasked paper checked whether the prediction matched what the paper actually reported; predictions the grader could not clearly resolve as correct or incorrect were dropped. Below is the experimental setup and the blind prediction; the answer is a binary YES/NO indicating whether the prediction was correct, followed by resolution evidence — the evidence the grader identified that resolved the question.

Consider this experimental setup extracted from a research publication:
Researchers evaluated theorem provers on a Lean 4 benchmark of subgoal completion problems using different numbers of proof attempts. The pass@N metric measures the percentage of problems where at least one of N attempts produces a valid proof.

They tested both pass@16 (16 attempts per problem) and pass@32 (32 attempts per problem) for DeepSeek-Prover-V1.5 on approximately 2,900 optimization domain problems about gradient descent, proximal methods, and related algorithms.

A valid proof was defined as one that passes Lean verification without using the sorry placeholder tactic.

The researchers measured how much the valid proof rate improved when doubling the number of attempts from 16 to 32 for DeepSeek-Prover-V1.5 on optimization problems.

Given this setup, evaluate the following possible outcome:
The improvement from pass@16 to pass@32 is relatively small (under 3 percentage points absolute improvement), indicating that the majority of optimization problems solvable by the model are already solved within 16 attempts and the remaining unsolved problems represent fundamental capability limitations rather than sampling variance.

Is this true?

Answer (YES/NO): NO